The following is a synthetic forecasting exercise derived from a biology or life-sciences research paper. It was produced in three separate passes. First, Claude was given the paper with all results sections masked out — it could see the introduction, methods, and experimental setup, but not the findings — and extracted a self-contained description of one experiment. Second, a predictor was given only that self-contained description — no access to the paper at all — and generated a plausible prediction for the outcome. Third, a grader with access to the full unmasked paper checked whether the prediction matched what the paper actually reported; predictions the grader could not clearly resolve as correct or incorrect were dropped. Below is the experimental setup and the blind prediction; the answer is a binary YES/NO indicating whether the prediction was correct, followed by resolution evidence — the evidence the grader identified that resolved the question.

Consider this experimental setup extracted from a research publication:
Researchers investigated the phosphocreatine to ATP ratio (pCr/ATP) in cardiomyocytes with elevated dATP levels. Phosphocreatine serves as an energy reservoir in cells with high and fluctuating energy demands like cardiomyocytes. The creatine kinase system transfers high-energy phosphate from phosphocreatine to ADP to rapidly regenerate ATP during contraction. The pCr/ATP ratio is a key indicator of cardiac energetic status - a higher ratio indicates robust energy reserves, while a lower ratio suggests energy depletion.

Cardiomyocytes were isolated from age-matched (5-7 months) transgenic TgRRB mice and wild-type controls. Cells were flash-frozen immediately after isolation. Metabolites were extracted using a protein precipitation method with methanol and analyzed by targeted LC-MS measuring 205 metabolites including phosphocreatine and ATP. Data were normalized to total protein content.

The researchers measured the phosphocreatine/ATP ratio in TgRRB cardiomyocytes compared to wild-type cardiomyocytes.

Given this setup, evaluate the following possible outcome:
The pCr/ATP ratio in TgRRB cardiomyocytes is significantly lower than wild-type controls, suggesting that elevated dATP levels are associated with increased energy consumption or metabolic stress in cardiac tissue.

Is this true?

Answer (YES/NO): NO